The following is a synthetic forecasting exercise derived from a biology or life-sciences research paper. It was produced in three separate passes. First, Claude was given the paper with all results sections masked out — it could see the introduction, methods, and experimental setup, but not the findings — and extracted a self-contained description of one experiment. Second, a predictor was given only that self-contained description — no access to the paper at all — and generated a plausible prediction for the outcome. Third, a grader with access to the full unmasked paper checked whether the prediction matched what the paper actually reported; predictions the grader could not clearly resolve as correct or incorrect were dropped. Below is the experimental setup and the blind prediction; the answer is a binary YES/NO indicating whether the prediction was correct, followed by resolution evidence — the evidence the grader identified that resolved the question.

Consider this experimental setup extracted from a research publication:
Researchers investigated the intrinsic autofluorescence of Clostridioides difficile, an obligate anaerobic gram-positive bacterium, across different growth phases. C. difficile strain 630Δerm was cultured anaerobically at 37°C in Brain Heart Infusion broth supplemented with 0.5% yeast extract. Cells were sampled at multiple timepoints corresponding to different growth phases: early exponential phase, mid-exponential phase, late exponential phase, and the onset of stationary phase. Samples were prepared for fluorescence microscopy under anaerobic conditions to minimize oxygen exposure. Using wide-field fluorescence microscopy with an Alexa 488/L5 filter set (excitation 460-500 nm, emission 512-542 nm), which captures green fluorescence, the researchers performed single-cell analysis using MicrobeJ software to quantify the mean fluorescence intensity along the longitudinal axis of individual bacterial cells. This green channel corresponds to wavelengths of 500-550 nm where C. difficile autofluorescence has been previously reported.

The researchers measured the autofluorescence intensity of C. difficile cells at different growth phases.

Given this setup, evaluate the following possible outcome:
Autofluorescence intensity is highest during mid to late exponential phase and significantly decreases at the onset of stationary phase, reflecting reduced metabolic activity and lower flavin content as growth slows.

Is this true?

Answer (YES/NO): NO